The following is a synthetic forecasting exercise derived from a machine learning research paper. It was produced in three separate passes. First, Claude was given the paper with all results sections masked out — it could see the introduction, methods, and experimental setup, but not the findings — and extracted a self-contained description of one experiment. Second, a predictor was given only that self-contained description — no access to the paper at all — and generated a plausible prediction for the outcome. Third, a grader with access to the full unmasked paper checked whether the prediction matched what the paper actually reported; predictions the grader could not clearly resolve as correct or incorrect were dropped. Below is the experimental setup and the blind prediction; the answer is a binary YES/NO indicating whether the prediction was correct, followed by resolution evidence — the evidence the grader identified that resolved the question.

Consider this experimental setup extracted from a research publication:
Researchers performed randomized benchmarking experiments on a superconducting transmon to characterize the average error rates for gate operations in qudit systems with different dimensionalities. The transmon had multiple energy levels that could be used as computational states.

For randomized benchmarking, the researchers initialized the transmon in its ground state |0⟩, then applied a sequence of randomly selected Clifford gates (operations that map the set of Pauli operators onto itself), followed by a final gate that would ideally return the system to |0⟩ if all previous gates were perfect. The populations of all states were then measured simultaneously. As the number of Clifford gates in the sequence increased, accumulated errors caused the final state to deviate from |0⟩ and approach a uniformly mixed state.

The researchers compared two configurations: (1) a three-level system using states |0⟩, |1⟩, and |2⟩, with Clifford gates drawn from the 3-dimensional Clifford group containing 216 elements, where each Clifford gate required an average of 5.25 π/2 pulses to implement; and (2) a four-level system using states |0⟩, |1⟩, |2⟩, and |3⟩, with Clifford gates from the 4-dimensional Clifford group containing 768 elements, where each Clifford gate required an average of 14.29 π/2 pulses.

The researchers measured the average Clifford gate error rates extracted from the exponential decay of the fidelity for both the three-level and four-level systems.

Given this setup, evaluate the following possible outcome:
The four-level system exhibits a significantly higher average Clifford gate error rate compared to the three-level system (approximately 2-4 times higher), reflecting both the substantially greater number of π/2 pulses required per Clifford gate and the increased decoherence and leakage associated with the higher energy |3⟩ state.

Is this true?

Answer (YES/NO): NO